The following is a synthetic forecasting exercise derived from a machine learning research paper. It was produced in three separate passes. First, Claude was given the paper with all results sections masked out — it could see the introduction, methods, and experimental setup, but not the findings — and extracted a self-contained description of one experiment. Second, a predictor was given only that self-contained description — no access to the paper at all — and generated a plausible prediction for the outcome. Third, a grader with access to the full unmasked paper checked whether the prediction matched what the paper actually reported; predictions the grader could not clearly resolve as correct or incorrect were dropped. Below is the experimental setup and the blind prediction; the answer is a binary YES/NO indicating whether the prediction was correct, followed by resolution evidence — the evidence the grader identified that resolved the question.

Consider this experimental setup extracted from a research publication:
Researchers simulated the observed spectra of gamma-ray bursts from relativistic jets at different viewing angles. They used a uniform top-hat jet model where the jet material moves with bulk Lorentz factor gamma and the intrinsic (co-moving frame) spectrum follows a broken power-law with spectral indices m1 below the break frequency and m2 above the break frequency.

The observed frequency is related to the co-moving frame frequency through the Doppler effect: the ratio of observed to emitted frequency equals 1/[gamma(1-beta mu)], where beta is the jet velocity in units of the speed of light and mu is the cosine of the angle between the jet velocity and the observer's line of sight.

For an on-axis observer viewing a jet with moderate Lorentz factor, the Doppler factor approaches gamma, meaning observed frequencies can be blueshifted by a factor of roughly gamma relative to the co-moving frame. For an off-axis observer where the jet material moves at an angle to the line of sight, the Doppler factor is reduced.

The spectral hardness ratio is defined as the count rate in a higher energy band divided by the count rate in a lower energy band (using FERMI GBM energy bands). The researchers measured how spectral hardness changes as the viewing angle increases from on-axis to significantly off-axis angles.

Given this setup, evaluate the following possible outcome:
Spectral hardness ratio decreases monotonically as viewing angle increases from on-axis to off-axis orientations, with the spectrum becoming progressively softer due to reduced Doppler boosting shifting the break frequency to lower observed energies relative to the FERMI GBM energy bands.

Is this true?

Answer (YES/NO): NO